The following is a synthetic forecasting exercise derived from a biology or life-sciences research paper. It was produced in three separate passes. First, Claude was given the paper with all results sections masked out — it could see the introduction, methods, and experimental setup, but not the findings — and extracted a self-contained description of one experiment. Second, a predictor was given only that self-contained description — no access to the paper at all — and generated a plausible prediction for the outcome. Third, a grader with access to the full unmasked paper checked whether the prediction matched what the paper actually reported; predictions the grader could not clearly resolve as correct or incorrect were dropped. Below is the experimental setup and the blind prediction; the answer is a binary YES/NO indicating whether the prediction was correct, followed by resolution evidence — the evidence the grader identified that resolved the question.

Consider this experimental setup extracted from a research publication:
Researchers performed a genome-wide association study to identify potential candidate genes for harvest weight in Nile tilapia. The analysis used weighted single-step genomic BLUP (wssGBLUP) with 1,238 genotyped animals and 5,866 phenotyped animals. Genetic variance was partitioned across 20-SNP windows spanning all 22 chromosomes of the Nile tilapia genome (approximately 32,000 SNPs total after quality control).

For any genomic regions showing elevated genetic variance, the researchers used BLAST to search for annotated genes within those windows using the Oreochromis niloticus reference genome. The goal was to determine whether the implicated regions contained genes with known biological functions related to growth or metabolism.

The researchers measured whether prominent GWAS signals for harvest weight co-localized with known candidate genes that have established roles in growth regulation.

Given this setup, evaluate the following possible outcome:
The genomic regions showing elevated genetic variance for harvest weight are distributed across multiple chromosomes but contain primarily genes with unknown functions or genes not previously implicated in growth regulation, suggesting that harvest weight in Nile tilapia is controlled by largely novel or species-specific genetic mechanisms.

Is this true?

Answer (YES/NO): NO